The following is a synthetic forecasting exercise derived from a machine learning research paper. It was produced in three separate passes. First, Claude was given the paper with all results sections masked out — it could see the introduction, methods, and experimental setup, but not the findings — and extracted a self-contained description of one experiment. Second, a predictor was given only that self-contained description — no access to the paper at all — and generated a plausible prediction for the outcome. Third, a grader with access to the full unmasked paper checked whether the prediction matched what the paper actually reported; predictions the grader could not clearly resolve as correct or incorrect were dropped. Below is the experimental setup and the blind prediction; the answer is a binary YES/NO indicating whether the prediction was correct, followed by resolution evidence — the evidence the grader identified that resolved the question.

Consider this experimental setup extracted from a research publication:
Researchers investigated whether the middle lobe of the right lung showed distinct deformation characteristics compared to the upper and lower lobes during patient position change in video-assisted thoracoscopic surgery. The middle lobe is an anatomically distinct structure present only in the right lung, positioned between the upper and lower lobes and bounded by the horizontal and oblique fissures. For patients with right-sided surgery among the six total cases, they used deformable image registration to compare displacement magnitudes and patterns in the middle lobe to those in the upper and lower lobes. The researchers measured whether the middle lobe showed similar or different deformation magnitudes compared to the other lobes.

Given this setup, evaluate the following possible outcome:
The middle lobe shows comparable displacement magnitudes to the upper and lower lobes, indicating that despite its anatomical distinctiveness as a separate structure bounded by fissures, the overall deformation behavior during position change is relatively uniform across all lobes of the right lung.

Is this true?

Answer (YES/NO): NO